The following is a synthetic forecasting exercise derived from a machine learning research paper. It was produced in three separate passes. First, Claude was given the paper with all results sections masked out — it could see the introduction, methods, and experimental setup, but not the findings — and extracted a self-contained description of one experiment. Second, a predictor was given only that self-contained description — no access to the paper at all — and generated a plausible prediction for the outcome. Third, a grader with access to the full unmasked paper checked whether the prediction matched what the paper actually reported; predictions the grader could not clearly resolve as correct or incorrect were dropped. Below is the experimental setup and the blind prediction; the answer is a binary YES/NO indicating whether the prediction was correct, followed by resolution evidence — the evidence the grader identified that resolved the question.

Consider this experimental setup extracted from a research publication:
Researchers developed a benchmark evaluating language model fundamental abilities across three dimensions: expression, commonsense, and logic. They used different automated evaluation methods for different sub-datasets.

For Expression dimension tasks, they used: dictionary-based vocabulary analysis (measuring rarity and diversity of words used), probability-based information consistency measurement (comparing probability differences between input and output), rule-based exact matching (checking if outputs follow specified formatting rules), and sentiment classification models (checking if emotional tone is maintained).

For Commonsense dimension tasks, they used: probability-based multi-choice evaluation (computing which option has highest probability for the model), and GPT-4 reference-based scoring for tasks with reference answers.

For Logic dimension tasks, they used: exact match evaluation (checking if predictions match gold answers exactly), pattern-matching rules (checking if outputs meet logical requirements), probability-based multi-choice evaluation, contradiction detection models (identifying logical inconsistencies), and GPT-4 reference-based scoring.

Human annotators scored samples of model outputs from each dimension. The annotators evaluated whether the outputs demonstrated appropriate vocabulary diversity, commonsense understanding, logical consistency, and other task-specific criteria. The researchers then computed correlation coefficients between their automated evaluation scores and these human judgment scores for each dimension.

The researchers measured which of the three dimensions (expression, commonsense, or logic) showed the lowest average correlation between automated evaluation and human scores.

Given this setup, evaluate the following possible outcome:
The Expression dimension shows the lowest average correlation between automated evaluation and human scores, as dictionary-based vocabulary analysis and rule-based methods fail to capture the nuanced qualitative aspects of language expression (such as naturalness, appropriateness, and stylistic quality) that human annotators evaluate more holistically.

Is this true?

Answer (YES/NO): NO